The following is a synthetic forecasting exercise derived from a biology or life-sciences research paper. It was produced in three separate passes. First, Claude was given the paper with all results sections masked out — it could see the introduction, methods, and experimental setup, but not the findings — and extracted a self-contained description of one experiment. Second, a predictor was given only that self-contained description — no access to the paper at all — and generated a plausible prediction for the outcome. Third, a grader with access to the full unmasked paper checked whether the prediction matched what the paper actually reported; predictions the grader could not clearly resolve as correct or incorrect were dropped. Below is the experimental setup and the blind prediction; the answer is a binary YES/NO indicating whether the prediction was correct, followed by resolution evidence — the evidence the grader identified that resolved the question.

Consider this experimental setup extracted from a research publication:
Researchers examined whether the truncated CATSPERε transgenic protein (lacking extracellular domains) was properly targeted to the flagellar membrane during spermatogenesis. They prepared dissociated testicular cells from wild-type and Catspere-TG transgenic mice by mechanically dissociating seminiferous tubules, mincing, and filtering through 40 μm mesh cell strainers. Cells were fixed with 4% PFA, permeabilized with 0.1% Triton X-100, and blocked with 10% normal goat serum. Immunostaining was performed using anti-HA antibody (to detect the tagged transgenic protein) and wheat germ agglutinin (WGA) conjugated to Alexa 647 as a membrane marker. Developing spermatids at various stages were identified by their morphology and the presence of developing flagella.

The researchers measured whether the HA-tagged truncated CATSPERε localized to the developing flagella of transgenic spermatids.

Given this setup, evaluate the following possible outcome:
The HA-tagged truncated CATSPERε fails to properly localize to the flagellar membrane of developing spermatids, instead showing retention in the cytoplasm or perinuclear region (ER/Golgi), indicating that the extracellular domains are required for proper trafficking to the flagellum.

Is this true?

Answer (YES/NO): YES